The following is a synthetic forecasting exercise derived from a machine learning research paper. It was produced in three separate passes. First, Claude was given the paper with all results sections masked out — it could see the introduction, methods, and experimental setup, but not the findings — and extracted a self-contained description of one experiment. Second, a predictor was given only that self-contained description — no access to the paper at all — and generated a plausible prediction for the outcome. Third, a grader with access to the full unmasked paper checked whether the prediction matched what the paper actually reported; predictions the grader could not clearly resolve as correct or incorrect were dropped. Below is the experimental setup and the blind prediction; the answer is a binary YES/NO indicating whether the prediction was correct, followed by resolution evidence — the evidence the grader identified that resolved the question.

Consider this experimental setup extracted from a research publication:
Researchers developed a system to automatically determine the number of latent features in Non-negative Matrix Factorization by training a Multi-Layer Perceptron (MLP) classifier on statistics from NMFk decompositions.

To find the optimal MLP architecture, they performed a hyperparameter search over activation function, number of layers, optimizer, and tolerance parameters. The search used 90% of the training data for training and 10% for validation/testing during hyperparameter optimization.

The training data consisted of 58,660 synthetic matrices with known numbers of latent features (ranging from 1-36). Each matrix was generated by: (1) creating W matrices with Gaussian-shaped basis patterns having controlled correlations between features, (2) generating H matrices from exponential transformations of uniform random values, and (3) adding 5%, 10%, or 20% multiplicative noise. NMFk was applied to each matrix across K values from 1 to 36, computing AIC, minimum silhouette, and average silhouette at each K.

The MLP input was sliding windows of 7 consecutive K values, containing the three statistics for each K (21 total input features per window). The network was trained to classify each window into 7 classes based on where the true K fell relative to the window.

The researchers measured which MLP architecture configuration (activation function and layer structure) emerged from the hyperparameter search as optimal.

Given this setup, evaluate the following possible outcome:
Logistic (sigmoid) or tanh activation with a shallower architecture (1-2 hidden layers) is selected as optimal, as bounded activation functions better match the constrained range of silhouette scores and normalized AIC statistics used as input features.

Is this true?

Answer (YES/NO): NO